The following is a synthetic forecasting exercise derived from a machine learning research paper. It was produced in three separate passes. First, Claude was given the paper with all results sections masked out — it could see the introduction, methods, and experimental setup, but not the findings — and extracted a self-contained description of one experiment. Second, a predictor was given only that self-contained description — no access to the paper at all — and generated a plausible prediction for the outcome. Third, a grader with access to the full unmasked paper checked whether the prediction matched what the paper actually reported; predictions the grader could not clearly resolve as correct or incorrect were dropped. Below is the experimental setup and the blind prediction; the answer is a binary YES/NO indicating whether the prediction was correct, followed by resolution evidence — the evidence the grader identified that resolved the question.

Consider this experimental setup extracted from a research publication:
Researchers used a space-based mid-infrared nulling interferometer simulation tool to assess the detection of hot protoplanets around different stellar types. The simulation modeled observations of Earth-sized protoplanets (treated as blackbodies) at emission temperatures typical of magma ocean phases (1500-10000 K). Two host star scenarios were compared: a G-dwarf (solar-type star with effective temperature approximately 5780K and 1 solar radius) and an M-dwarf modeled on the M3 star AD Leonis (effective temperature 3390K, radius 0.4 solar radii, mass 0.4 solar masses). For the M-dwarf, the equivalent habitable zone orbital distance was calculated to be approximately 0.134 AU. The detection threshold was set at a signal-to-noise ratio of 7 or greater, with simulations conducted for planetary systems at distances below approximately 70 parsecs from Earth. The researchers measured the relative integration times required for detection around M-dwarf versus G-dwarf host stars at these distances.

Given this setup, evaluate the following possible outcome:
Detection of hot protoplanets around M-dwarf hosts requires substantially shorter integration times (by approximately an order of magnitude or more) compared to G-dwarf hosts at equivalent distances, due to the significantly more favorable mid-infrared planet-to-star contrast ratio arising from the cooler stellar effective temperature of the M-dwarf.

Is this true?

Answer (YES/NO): NO